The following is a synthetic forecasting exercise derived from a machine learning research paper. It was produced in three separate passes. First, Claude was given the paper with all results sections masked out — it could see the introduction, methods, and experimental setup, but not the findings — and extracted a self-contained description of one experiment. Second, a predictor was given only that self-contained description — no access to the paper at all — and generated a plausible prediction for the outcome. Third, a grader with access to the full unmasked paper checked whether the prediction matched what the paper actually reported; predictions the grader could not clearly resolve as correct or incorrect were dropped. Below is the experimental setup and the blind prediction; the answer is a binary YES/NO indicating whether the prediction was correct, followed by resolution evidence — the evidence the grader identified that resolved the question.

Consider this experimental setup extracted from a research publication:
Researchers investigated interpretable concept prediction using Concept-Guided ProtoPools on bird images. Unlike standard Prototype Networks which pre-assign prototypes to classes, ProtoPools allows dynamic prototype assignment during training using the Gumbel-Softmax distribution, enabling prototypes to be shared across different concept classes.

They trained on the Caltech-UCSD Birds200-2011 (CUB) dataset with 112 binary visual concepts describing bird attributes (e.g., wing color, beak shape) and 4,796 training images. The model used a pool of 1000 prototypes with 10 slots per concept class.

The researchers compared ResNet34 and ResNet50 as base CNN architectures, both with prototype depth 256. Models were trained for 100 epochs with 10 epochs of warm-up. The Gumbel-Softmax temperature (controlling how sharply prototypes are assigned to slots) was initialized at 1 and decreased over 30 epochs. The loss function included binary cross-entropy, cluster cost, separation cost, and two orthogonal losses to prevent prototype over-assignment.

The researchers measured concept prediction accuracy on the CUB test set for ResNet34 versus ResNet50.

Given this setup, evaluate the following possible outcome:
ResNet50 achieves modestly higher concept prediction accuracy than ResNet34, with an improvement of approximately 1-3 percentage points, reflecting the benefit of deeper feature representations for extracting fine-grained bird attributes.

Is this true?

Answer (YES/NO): NO